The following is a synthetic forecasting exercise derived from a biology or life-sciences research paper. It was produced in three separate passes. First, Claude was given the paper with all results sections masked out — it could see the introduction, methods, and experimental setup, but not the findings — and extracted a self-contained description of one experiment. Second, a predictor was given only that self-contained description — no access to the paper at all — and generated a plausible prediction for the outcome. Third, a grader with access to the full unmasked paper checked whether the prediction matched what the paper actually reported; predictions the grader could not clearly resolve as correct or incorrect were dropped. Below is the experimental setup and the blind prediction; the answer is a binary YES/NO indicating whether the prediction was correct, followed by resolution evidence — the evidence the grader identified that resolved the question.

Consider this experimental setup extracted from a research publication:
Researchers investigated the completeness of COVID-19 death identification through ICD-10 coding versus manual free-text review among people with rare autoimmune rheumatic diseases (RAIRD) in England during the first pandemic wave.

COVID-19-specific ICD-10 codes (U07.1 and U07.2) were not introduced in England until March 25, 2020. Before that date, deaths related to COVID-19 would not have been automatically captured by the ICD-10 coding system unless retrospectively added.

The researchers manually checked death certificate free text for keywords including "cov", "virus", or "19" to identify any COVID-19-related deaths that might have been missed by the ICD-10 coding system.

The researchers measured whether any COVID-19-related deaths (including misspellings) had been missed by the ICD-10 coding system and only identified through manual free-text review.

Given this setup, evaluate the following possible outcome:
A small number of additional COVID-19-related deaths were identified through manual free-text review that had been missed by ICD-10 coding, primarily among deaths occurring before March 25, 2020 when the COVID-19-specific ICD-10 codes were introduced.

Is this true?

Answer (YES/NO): NO